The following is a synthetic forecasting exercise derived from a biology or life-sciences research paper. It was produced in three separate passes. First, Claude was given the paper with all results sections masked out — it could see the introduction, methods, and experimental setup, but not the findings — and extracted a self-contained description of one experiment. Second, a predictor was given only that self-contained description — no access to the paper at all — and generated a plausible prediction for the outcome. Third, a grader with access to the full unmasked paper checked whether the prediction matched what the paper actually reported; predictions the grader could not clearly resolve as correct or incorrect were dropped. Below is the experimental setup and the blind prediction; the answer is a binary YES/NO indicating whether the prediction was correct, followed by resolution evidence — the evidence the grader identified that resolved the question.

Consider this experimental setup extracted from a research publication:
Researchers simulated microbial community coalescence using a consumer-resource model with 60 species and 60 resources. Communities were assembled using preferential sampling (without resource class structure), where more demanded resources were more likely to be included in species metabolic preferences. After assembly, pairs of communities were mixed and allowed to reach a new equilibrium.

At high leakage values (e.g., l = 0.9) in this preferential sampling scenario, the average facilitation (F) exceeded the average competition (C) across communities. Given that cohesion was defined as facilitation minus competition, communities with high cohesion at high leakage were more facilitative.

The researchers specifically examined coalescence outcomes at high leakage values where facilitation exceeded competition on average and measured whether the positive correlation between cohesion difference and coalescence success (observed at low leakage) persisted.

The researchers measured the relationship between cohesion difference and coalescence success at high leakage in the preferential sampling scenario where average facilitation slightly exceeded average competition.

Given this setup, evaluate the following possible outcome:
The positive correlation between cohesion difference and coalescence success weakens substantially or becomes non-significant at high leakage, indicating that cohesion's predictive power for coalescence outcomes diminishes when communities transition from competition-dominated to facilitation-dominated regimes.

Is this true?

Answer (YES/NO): NO